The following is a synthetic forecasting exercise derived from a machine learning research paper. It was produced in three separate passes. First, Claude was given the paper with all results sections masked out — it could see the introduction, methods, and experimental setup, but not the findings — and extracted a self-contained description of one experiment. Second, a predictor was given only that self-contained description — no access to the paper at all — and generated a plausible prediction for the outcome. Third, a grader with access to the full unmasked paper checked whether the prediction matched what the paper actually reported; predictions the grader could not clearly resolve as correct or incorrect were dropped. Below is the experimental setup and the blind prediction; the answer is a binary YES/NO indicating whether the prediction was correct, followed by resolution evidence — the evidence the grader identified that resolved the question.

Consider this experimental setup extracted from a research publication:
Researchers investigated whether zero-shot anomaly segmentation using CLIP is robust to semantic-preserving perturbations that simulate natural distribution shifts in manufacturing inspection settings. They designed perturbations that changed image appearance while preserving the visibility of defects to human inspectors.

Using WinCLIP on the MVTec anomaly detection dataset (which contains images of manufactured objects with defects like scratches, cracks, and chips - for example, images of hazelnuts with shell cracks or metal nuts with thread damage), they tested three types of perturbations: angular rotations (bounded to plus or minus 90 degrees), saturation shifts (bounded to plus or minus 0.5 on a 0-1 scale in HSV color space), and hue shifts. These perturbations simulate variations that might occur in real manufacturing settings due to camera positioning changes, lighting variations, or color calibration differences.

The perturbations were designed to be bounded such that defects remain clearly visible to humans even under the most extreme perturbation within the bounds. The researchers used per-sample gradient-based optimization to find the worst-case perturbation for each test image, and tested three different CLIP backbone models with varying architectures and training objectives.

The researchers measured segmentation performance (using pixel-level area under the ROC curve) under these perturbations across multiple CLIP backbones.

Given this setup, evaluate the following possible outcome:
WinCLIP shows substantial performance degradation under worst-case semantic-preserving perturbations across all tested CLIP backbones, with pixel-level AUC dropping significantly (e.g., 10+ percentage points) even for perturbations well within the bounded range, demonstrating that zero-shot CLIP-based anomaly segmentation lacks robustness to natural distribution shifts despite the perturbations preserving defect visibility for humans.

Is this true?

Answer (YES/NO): YES